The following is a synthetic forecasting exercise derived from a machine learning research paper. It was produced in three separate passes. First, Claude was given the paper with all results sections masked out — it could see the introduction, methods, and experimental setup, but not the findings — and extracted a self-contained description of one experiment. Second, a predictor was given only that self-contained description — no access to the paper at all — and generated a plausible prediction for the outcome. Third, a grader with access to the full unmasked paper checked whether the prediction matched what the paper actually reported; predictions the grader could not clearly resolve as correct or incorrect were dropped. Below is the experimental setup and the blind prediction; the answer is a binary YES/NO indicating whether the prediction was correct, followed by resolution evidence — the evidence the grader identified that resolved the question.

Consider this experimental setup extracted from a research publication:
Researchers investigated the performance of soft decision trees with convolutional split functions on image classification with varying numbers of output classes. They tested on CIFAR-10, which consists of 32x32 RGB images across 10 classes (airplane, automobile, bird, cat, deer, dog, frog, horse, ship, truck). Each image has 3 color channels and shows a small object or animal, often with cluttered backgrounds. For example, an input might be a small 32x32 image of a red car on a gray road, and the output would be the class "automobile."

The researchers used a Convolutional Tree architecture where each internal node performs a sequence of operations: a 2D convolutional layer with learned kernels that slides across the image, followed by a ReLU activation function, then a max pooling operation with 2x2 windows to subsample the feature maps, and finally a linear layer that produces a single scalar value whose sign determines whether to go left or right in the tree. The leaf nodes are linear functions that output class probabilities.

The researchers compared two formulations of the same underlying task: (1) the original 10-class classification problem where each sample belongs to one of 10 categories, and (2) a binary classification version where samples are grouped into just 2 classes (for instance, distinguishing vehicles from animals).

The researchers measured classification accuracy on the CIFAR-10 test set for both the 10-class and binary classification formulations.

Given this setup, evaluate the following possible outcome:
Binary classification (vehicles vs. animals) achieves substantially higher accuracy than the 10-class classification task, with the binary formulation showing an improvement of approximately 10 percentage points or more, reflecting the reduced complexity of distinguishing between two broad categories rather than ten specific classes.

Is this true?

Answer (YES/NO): YES